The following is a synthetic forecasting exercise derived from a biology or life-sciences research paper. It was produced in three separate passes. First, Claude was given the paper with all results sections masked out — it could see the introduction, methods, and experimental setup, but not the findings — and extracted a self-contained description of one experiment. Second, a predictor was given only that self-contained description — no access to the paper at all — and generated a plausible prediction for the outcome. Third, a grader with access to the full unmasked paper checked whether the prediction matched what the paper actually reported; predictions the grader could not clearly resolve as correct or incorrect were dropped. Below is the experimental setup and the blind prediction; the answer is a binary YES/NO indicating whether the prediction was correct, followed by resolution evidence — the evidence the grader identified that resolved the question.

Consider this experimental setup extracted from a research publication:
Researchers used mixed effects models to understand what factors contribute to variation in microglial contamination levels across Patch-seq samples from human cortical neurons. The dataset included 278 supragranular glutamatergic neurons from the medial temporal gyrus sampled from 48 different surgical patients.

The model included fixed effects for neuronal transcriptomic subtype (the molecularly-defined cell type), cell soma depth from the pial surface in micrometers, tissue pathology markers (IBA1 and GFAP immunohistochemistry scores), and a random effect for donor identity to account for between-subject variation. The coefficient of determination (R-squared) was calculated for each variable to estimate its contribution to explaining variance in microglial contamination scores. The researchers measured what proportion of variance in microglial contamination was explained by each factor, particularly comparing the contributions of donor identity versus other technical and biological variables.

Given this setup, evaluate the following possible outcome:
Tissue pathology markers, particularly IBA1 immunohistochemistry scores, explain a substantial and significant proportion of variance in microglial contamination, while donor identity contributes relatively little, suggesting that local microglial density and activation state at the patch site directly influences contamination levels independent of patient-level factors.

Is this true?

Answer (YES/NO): NO